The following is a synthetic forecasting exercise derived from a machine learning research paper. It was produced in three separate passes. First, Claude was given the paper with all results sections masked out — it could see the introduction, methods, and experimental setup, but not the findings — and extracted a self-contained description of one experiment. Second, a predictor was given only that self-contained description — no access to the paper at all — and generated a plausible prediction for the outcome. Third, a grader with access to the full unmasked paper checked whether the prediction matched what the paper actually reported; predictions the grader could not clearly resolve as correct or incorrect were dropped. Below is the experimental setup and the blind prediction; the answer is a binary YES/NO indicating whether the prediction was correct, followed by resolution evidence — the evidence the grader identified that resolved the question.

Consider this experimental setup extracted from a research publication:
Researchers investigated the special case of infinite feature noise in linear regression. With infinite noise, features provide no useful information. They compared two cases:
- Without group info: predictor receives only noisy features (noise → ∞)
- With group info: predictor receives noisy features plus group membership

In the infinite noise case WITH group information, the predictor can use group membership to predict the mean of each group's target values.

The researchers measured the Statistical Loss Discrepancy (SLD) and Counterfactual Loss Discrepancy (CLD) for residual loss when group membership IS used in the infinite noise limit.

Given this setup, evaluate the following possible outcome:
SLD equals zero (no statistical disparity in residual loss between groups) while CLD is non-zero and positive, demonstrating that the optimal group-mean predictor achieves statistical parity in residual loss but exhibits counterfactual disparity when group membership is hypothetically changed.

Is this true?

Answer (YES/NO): YES